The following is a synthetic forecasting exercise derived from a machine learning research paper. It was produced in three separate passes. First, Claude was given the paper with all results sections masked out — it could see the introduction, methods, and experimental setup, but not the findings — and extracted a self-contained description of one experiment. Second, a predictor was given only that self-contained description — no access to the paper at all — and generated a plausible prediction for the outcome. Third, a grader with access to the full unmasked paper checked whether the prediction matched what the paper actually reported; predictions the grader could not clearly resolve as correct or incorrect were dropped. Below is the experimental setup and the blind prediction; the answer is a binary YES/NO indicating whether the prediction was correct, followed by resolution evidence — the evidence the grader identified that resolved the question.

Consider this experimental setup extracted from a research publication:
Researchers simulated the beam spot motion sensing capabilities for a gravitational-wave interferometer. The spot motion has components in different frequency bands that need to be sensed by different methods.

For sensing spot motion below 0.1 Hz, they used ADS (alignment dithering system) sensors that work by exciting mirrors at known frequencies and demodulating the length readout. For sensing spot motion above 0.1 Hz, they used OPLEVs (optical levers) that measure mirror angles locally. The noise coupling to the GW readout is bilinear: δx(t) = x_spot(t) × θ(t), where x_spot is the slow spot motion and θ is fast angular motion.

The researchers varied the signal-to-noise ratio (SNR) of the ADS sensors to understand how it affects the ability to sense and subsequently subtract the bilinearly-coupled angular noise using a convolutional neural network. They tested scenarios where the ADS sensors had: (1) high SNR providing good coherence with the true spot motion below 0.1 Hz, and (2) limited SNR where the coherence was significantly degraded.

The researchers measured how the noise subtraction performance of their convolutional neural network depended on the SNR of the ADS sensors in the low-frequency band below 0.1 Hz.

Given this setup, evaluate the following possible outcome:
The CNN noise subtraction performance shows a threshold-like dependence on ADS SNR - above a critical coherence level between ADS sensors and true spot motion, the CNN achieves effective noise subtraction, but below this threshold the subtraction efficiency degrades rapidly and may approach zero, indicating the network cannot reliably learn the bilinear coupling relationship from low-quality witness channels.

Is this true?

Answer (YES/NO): NO